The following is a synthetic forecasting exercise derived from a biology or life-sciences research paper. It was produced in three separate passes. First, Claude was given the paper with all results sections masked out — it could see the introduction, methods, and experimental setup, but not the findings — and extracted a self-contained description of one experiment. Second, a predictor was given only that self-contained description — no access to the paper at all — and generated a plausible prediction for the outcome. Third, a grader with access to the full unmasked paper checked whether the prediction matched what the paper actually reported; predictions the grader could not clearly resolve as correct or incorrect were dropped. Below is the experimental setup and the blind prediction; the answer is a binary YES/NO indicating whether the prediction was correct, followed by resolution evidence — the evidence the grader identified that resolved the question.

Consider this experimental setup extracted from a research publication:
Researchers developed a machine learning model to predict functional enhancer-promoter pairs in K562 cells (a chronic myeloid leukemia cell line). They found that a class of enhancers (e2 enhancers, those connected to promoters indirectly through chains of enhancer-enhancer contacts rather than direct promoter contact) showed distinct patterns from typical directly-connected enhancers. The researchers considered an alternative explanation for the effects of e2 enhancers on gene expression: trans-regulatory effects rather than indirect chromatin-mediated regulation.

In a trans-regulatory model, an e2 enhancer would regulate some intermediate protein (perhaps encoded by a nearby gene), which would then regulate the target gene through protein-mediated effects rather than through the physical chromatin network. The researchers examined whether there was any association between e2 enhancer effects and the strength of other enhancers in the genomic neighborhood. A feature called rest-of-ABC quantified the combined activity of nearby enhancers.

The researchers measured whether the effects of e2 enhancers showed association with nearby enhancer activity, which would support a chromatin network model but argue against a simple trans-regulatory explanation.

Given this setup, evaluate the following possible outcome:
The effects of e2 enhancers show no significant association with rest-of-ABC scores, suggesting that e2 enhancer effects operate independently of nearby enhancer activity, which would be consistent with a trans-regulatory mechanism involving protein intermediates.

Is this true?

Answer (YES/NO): NO